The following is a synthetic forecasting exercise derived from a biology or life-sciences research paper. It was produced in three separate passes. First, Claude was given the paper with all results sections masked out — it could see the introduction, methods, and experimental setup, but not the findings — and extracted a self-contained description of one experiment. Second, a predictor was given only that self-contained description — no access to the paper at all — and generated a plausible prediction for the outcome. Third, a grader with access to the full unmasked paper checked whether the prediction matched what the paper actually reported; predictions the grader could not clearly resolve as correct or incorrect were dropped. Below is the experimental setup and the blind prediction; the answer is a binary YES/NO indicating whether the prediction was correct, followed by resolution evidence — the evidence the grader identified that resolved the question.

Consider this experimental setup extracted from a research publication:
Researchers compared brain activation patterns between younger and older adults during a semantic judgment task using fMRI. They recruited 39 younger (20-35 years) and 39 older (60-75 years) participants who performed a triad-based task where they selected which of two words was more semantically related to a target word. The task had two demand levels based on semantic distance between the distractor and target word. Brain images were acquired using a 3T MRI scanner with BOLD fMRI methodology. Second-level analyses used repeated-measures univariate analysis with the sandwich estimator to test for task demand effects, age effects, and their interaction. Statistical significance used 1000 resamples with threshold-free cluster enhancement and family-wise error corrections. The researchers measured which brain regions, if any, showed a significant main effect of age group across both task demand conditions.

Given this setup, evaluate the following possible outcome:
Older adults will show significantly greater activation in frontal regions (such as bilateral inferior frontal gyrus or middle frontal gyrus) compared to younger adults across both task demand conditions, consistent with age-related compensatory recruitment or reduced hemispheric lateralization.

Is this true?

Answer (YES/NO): NO